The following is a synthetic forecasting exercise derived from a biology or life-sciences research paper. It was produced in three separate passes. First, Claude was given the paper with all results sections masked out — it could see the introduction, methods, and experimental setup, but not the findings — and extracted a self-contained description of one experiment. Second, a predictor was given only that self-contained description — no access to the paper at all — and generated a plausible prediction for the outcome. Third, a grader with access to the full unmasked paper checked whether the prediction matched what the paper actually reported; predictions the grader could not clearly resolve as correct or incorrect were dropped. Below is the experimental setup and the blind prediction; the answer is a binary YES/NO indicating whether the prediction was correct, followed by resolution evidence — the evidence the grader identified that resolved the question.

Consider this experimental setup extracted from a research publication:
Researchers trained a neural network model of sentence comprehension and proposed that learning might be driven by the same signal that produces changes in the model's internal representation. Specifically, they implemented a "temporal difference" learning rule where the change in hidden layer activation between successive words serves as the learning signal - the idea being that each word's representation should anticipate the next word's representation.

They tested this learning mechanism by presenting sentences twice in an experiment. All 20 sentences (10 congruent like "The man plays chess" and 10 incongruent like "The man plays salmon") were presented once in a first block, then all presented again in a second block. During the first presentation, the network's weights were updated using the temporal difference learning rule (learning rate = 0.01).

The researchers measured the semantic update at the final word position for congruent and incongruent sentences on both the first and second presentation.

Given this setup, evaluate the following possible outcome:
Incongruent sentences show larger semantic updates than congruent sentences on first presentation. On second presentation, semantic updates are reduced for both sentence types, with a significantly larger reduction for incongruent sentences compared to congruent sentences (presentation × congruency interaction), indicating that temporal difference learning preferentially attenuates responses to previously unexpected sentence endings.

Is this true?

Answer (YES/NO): YES